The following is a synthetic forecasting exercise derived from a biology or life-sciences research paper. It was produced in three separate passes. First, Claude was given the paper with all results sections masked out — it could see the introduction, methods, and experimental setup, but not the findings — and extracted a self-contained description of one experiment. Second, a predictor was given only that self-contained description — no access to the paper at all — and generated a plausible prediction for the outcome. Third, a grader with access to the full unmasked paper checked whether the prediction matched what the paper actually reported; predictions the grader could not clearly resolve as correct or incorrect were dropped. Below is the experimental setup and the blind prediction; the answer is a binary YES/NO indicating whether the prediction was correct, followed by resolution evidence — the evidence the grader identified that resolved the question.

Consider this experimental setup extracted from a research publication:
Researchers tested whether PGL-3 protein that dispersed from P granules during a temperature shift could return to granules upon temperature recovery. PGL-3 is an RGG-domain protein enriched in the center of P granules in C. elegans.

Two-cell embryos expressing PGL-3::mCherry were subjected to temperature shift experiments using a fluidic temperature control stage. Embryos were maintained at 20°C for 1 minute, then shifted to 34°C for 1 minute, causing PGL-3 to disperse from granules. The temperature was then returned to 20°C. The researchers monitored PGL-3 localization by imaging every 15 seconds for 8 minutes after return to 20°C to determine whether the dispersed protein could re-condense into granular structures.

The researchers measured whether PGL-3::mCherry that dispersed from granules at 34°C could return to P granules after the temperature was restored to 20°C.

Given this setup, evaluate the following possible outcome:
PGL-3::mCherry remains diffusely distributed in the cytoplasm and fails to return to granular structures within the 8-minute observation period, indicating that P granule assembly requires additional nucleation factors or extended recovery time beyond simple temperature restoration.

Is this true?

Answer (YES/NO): NO